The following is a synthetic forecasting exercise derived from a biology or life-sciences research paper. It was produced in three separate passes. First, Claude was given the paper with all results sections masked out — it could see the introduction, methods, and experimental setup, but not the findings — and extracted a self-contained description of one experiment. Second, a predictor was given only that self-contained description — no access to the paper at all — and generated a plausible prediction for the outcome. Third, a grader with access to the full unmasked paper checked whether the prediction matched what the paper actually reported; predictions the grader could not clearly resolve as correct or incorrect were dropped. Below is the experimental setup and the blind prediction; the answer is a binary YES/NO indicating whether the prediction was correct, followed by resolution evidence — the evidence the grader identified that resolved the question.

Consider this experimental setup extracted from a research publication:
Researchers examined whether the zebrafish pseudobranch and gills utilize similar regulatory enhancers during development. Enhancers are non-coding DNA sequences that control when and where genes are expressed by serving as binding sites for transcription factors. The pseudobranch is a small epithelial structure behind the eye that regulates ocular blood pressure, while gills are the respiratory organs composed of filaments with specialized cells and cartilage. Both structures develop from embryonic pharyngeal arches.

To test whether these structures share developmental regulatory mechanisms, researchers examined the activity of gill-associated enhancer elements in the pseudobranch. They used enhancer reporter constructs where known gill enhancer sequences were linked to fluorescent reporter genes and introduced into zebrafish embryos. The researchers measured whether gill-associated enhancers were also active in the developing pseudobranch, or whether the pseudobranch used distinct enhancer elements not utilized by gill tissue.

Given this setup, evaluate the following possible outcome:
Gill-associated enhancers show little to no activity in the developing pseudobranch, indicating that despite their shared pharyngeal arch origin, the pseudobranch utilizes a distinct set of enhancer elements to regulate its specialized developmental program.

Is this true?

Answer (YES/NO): NO